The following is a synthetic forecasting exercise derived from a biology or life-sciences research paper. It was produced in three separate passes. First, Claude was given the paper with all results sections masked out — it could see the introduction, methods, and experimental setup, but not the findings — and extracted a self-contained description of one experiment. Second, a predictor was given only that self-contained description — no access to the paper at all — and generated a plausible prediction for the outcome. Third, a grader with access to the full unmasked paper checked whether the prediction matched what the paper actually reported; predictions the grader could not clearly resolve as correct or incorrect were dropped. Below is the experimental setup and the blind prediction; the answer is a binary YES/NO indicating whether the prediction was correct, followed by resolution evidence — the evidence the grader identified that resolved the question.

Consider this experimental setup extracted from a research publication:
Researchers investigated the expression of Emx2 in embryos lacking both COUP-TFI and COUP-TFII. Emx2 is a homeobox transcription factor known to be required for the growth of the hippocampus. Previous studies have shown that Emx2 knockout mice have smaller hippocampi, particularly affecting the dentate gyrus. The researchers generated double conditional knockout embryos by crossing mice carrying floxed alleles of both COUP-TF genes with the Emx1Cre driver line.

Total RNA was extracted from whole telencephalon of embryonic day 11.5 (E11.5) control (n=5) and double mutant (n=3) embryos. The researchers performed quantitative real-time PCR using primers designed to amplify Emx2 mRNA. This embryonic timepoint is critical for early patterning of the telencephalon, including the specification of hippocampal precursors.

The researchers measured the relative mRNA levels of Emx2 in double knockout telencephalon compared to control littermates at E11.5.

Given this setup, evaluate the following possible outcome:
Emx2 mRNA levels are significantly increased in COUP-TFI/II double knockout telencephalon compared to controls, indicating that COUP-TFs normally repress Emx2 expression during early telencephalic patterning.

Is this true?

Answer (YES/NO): NO